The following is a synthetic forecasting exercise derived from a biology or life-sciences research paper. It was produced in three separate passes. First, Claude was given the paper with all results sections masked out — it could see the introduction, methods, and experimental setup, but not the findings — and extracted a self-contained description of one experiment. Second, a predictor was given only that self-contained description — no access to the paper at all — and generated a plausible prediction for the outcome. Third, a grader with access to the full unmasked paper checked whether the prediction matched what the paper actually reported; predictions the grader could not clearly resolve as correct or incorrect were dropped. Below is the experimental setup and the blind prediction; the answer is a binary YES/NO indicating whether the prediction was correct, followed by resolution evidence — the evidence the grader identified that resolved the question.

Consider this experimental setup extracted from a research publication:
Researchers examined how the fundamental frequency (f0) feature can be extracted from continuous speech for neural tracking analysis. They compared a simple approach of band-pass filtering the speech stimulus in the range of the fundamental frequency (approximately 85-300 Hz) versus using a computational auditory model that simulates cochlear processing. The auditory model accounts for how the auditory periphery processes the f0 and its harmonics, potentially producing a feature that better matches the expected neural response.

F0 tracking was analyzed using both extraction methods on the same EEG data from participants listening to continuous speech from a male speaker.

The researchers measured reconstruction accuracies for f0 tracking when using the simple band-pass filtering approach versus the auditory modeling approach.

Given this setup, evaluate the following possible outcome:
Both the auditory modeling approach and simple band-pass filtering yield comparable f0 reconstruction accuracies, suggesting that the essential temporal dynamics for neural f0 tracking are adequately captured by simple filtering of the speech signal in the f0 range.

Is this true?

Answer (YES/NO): NO